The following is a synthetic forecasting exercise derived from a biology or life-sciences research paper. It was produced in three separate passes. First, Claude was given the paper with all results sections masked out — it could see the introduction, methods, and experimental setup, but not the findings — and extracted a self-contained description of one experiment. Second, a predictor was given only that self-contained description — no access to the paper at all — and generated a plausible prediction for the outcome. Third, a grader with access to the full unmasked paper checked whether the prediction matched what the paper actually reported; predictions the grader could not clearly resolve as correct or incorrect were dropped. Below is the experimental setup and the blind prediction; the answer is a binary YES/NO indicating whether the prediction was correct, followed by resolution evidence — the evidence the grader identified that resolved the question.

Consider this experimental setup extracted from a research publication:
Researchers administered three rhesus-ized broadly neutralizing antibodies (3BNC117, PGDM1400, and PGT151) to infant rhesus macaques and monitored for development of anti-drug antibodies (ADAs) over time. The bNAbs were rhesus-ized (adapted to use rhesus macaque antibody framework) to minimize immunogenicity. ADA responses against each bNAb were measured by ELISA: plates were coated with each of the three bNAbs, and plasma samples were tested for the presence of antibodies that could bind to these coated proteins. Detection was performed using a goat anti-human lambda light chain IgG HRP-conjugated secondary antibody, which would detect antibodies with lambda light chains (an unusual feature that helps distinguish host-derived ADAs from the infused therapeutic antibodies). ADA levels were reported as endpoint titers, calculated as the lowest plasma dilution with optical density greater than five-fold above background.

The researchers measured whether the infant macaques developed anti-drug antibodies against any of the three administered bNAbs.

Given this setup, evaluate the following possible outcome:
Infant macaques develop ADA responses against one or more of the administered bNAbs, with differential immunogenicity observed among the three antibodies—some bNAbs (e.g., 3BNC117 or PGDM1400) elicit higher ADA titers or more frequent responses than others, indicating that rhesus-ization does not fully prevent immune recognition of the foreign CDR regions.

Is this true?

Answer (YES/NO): YES